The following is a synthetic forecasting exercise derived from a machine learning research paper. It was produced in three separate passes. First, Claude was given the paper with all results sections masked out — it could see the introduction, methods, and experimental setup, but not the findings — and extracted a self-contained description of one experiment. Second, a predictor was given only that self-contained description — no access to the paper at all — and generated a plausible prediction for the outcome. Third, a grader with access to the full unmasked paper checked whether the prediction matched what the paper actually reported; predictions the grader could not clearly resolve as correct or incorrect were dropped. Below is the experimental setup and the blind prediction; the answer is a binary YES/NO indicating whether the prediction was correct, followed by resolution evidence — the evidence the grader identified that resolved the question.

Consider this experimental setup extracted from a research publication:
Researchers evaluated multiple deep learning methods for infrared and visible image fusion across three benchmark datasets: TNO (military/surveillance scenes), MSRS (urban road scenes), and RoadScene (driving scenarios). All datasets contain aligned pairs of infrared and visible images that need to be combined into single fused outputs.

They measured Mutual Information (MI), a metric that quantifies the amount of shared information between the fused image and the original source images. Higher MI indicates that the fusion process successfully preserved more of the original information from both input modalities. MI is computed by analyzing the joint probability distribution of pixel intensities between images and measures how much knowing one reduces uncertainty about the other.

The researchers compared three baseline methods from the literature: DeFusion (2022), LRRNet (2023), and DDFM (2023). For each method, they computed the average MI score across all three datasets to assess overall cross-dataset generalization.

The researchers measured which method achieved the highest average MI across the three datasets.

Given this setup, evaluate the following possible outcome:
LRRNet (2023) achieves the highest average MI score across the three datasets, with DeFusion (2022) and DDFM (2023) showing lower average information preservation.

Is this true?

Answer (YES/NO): NO